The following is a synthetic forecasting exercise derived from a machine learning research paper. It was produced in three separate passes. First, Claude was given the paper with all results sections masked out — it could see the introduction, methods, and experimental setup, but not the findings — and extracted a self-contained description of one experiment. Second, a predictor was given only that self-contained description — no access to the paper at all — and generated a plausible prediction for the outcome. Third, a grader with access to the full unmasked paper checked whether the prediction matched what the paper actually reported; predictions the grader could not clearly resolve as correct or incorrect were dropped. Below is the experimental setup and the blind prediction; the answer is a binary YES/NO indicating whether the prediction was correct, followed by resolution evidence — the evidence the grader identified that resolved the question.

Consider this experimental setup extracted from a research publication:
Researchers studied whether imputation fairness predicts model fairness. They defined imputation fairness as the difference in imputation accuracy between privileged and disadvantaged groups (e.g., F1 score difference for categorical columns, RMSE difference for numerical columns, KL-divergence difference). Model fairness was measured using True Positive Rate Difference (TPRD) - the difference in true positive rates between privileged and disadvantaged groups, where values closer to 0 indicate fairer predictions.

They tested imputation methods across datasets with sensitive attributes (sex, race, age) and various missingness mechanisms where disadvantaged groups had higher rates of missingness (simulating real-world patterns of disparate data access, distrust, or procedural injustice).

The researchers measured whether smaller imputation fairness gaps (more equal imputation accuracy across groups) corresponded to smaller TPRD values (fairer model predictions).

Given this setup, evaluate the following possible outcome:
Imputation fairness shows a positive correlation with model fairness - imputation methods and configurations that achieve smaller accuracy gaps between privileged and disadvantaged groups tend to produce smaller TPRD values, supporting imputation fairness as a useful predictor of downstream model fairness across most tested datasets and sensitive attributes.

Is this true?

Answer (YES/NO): NO